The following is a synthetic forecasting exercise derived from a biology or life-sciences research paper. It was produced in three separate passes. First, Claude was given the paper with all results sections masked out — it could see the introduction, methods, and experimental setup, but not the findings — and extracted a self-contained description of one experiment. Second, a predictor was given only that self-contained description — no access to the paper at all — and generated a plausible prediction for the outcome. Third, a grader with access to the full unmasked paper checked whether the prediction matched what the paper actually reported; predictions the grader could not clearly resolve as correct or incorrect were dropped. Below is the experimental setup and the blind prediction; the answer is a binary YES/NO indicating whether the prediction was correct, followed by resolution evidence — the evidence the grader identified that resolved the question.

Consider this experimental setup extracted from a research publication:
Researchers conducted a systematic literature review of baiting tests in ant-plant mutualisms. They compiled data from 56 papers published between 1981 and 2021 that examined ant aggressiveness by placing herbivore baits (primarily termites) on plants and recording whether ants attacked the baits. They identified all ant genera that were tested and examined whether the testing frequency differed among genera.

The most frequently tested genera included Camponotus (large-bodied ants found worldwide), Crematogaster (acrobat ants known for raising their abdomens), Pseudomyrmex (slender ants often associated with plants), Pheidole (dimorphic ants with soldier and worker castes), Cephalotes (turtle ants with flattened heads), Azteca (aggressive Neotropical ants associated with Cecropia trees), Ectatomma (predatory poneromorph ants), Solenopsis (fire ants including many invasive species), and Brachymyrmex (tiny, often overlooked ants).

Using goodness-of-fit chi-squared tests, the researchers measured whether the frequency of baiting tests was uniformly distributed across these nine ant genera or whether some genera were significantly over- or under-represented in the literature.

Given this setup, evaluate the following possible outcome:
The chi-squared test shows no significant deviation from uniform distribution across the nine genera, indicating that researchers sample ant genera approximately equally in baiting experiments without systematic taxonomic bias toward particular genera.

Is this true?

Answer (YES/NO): NO